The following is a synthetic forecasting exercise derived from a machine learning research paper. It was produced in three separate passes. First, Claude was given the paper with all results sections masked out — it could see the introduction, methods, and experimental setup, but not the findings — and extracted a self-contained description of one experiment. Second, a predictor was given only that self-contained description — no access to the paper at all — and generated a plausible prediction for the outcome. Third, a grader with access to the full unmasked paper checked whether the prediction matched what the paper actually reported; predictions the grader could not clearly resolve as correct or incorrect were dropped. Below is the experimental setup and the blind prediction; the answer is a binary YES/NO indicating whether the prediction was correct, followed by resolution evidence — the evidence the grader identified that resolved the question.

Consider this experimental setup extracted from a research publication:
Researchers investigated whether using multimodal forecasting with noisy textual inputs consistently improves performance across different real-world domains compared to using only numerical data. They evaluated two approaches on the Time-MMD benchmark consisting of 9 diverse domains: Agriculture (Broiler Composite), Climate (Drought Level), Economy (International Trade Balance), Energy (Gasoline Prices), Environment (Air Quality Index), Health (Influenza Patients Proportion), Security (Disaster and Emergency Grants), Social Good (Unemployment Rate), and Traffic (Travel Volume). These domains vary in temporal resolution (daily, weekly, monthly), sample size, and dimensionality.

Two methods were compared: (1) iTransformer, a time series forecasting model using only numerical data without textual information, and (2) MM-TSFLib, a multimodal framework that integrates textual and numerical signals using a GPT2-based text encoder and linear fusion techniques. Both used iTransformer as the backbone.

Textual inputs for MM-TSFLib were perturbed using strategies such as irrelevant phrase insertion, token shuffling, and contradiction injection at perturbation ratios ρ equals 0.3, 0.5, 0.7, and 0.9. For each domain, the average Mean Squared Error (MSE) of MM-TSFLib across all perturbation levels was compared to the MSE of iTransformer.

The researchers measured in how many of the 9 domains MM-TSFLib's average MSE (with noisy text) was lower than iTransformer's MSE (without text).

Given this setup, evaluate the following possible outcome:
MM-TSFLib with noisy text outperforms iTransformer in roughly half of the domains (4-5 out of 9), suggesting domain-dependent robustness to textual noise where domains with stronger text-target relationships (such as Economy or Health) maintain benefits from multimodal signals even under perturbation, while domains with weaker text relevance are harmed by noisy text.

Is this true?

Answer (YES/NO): NO